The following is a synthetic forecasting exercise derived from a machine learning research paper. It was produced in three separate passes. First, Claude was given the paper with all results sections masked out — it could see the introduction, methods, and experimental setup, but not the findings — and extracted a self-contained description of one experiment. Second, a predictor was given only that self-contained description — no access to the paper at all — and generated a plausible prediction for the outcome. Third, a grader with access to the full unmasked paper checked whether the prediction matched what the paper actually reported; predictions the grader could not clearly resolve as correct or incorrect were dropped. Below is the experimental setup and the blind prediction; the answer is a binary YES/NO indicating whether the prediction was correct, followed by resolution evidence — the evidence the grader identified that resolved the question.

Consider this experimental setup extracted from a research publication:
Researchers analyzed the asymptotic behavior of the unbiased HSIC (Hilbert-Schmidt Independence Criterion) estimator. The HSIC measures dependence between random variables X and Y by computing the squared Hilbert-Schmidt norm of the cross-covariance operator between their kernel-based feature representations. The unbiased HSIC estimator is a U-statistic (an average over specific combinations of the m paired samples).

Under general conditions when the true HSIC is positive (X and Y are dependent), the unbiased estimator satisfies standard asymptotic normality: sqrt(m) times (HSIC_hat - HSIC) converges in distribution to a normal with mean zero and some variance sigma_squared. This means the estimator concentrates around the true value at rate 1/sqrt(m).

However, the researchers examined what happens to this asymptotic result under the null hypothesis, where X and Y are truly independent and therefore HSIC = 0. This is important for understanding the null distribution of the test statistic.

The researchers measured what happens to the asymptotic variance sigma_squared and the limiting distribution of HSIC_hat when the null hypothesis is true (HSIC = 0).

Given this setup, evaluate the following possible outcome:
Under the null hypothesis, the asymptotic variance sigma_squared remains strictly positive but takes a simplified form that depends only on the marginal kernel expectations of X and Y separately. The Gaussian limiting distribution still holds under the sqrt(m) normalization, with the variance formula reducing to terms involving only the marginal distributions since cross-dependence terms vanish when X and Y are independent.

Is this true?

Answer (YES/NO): NO